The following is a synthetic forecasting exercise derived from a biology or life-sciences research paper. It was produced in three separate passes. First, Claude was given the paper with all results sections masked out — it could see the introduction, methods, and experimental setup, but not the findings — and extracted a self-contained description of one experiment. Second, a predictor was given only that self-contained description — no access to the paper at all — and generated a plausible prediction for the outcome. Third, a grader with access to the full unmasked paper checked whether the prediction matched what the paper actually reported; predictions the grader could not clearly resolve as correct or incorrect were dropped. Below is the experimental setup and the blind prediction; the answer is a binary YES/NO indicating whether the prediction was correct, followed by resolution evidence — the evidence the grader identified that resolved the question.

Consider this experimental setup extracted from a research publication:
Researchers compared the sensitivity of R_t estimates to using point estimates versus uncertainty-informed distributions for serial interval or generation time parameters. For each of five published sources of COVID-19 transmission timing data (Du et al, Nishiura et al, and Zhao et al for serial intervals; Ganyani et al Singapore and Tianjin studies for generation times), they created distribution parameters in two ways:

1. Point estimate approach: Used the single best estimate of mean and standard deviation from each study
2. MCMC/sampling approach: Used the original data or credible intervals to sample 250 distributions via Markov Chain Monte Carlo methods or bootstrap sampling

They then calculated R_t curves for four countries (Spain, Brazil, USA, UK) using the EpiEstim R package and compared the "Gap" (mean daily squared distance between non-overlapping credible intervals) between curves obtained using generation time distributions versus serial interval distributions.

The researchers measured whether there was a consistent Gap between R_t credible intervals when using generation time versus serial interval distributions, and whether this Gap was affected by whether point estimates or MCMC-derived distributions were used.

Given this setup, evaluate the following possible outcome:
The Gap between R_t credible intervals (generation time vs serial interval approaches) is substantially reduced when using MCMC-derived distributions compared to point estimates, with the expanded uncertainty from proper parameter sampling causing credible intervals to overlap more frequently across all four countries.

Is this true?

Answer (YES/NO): NO